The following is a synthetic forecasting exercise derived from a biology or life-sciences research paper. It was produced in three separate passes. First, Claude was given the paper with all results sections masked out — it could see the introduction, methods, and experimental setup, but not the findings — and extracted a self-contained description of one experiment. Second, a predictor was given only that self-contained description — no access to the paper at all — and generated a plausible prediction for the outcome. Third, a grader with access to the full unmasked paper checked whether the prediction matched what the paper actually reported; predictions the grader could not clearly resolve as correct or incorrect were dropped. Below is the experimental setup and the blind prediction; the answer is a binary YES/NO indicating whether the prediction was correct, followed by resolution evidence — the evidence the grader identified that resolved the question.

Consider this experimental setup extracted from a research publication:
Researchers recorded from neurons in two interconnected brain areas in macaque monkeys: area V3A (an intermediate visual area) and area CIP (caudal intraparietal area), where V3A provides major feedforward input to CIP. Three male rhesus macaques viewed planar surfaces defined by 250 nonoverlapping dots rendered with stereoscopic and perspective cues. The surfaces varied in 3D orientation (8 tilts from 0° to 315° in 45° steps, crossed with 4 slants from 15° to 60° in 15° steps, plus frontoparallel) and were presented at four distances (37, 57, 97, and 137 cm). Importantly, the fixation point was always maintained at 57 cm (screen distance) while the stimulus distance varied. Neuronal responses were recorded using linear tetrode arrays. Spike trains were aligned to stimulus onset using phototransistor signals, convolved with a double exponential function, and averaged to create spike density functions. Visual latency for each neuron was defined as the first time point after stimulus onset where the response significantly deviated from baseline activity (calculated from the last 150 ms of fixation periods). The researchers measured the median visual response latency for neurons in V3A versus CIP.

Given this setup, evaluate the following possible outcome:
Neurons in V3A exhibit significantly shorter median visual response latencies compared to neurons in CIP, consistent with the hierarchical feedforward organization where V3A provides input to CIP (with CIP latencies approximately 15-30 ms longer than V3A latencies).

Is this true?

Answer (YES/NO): NO